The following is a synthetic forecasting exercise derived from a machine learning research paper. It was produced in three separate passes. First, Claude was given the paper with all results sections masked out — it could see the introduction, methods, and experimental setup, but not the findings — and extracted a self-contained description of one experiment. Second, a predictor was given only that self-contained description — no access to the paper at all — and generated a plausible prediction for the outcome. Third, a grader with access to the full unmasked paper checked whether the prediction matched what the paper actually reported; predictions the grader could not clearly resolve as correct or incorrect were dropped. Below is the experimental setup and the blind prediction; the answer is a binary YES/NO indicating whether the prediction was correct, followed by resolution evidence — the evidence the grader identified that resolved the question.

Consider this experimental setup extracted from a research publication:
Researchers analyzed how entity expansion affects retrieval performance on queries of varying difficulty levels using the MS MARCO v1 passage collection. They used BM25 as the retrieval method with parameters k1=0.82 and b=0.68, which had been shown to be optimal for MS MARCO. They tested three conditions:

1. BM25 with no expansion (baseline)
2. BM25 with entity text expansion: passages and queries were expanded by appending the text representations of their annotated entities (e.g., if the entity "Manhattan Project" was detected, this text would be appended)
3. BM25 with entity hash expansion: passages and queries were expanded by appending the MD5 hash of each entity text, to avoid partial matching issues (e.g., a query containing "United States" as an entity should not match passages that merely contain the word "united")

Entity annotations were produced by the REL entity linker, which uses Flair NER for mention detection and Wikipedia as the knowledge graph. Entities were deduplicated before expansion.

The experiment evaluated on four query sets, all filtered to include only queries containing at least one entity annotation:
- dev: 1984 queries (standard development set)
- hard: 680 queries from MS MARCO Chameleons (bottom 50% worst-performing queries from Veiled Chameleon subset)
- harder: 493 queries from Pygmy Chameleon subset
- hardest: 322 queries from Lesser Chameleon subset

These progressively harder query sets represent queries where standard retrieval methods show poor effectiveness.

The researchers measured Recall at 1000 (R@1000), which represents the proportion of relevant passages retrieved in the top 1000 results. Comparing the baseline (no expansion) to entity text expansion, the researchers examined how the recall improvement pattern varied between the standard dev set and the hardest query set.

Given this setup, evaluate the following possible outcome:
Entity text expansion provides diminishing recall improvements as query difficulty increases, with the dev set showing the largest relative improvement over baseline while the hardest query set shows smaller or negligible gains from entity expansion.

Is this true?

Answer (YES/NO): NO